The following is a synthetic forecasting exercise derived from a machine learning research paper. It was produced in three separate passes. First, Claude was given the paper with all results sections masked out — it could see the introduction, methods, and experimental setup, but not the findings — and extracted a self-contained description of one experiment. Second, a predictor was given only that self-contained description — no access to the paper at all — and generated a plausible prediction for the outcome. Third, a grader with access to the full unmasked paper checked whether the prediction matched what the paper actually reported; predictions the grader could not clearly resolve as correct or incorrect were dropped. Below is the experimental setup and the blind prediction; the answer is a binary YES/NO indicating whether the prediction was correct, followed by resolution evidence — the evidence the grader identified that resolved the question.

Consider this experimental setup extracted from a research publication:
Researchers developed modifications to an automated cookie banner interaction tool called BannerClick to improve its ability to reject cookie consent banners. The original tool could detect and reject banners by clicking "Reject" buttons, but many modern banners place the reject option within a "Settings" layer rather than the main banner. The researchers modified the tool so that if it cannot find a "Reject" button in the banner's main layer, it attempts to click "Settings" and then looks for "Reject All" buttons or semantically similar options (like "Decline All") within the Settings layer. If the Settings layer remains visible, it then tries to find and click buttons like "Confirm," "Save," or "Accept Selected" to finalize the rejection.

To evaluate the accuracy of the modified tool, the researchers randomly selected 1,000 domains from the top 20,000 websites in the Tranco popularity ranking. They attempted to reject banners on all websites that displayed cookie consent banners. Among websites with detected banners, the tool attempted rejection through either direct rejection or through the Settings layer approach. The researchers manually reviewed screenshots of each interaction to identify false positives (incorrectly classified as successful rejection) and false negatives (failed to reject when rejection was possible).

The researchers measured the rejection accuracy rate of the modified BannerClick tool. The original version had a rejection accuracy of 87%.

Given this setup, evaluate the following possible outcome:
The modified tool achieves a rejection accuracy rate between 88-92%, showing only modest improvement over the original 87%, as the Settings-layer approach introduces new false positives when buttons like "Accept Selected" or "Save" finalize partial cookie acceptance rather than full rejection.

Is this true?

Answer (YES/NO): NO